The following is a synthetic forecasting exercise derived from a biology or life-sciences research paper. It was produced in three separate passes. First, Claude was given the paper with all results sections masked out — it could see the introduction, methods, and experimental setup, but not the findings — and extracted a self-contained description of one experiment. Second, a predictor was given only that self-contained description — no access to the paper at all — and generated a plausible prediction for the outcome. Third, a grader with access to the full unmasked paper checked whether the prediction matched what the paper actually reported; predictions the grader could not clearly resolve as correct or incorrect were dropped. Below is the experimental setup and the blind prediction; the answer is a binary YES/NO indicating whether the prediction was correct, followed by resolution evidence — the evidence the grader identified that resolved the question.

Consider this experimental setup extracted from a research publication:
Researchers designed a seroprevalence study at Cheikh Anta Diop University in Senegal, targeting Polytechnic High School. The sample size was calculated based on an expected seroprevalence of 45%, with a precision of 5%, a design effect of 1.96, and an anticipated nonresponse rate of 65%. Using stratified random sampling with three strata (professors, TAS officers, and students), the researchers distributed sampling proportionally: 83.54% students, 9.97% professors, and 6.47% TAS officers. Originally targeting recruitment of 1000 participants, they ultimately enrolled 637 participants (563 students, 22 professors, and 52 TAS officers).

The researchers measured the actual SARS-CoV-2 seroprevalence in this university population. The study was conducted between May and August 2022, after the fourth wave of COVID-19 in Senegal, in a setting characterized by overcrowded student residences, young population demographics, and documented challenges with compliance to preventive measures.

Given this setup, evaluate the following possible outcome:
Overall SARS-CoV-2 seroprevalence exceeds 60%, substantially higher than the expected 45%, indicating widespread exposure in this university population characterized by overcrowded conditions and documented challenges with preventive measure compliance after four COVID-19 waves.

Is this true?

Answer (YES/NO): YES